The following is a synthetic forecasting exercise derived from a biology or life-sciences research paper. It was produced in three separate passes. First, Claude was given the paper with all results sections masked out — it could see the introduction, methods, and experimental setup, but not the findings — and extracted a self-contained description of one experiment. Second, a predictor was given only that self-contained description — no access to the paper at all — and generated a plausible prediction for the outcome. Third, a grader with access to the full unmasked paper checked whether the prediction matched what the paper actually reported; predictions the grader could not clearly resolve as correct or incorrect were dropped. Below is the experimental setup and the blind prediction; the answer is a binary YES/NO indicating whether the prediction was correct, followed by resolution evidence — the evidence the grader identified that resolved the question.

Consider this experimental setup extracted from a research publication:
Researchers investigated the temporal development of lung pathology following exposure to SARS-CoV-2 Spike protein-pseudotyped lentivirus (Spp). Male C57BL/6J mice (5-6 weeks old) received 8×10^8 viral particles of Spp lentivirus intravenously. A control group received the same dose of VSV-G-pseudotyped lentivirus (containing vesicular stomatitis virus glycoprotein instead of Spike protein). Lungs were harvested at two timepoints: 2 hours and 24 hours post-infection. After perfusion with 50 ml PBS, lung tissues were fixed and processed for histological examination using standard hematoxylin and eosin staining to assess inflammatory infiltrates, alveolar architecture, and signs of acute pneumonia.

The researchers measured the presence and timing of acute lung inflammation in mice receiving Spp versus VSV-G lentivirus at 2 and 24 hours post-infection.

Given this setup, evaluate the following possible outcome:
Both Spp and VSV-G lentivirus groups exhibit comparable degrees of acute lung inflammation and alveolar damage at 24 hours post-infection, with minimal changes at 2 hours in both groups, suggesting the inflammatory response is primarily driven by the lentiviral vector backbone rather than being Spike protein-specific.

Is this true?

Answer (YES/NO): NO